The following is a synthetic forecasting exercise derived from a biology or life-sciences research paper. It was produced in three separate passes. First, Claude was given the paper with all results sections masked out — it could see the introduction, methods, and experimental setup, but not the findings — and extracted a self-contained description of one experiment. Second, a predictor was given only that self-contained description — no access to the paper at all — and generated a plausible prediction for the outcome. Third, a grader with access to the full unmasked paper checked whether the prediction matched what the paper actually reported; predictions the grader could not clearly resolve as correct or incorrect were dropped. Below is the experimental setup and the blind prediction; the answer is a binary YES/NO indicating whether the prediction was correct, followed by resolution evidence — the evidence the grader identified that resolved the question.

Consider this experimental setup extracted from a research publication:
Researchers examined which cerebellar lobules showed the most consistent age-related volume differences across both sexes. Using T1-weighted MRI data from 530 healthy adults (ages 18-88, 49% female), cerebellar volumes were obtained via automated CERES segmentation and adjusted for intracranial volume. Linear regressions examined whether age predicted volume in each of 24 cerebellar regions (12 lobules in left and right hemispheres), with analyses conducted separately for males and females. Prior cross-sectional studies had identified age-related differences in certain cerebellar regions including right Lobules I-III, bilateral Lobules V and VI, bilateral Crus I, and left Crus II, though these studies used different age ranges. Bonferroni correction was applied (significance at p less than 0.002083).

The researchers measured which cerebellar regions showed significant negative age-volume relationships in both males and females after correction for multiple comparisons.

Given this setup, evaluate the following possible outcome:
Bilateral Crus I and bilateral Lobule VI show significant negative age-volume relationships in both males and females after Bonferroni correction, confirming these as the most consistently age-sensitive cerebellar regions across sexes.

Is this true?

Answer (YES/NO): NO